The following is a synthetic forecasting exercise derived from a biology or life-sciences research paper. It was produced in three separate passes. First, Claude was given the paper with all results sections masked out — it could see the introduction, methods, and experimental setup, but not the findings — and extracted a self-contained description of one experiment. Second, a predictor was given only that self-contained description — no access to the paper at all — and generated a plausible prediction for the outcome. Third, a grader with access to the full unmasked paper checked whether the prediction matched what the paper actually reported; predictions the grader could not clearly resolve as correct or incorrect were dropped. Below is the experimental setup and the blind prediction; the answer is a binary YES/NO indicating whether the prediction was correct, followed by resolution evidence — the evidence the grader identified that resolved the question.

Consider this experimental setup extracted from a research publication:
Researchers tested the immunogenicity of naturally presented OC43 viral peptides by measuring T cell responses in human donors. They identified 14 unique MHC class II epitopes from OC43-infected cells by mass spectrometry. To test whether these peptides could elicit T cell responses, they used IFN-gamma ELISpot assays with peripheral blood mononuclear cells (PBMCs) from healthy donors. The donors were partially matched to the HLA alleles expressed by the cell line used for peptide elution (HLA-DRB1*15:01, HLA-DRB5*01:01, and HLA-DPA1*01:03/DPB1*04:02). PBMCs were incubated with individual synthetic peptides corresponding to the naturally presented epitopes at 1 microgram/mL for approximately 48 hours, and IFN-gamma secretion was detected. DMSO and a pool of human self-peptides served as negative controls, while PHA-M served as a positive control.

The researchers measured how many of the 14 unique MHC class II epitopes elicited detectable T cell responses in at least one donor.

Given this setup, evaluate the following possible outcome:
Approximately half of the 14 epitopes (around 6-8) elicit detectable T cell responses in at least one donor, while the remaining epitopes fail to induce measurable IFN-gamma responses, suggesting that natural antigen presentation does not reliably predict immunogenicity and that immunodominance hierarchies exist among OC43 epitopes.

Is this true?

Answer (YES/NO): NO